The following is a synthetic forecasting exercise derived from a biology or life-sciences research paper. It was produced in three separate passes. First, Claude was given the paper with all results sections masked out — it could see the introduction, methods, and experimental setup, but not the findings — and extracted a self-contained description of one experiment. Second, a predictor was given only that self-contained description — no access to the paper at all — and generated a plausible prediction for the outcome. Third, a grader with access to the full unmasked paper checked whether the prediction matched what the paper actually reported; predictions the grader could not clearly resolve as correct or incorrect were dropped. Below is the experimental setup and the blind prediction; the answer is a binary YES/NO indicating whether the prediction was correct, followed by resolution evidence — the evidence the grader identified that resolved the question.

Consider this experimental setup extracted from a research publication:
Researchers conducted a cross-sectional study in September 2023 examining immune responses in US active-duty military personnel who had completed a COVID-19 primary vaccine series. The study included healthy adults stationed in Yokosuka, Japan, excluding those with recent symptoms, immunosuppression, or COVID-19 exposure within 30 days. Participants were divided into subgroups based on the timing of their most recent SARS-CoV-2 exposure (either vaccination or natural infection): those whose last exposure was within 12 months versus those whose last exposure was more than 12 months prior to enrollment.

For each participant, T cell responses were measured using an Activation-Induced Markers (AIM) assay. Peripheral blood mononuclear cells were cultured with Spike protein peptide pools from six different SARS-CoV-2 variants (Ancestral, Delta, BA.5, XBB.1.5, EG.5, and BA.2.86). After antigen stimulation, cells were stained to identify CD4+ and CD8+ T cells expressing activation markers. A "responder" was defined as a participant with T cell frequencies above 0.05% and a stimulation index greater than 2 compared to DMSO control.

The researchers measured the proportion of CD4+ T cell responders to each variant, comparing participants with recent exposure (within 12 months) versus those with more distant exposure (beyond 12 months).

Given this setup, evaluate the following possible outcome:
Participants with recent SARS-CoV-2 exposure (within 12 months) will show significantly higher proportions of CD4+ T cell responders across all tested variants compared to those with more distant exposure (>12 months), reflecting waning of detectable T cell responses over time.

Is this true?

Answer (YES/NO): NO